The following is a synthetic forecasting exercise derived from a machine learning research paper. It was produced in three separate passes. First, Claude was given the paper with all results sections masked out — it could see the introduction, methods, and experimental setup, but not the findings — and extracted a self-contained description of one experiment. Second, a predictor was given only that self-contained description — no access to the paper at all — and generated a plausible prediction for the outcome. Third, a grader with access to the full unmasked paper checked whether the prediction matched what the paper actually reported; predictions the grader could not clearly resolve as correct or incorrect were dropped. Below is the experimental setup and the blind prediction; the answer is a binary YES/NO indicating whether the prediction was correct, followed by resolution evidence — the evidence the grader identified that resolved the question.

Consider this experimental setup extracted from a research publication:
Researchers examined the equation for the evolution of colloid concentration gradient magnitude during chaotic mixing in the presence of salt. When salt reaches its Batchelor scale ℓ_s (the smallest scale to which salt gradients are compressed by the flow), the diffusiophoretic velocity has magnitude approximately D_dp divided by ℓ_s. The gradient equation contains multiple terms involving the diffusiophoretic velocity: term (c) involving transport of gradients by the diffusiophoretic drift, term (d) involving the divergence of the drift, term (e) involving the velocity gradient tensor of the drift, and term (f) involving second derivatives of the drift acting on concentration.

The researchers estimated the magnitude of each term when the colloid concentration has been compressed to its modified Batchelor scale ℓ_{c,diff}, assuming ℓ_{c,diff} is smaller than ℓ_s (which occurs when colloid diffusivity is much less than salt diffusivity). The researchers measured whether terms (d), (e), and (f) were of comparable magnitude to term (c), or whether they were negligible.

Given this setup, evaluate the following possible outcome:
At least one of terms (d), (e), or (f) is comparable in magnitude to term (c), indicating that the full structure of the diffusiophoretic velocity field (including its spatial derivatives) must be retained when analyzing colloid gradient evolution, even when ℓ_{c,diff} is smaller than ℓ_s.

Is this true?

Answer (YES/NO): NO